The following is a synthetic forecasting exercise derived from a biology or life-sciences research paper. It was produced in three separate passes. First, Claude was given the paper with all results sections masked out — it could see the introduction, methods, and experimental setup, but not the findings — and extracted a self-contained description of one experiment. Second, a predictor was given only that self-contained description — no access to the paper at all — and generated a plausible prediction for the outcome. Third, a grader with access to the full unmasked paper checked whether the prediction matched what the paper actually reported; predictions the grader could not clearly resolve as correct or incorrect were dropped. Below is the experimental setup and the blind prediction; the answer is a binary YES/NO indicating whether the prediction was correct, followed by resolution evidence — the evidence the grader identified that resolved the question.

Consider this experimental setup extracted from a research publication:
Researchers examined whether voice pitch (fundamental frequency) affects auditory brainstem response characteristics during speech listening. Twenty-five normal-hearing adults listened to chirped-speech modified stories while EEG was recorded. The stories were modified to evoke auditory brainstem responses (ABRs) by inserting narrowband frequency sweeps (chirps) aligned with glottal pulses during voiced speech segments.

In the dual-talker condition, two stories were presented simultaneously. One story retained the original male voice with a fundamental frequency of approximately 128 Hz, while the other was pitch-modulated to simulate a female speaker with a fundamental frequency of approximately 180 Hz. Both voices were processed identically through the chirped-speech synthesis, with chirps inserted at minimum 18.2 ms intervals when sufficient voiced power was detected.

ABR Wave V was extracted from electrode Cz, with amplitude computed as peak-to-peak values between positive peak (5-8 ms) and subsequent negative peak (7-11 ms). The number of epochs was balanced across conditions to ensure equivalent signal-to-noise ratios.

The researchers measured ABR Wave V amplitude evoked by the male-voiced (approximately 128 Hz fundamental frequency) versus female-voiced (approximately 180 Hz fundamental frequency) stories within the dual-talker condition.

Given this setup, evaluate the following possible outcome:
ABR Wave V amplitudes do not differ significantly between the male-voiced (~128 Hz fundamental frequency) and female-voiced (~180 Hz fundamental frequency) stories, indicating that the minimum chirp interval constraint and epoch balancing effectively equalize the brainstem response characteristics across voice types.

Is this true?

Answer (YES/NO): NO